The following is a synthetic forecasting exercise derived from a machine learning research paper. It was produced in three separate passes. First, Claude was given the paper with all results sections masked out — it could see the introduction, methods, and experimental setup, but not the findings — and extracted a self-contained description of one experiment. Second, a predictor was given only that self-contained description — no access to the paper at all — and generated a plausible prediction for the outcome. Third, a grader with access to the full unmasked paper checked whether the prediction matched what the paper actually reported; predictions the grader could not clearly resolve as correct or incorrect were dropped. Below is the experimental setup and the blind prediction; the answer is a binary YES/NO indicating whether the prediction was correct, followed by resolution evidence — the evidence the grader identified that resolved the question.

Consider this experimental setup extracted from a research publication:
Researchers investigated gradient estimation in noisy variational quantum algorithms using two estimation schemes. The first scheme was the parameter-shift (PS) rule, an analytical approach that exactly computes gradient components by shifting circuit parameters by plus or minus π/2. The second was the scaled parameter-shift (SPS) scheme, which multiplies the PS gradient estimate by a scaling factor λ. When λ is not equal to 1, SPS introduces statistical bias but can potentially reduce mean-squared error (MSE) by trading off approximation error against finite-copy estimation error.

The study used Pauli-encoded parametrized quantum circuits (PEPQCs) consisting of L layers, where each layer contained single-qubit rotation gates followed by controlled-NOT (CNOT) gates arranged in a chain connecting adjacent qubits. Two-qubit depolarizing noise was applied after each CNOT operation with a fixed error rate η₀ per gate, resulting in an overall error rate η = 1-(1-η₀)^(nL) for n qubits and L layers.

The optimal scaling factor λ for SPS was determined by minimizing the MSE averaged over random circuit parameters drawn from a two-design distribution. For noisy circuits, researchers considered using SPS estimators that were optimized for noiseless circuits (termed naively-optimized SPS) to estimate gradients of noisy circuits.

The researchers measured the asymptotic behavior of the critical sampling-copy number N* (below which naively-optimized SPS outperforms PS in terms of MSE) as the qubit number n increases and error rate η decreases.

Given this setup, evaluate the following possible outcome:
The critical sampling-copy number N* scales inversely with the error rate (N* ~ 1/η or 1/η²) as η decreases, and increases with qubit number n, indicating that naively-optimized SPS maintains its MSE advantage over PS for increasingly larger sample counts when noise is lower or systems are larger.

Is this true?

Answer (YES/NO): YES